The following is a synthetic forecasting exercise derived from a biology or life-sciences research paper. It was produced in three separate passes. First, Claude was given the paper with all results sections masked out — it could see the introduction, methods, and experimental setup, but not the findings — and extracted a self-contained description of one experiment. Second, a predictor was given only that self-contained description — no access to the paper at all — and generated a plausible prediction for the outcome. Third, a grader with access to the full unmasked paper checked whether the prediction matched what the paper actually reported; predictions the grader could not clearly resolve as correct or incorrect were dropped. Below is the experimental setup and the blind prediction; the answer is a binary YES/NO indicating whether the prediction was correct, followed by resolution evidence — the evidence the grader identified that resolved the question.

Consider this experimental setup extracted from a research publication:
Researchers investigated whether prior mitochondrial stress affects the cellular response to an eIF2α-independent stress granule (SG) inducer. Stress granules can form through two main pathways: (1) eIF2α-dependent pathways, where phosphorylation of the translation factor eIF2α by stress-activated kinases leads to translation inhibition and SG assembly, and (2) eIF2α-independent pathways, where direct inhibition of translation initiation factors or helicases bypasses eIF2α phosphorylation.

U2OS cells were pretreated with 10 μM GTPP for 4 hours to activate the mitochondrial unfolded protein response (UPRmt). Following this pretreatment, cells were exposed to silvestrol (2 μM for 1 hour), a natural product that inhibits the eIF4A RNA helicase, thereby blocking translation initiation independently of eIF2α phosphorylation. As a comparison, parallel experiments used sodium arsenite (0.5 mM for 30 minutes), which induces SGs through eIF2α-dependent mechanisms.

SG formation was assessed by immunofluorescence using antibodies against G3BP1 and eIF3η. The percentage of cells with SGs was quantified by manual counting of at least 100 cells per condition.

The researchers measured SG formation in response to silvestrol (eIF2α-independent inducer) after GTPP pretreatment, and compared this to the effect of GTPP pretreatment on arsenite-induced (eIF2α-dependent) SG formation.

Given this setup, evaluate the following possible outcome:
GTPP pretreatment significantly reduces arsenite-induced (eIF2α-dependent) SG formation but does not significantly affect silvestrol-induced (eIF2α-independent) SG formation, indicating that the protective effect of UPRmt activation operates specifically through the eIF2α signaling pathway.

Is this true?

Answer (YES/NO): NO